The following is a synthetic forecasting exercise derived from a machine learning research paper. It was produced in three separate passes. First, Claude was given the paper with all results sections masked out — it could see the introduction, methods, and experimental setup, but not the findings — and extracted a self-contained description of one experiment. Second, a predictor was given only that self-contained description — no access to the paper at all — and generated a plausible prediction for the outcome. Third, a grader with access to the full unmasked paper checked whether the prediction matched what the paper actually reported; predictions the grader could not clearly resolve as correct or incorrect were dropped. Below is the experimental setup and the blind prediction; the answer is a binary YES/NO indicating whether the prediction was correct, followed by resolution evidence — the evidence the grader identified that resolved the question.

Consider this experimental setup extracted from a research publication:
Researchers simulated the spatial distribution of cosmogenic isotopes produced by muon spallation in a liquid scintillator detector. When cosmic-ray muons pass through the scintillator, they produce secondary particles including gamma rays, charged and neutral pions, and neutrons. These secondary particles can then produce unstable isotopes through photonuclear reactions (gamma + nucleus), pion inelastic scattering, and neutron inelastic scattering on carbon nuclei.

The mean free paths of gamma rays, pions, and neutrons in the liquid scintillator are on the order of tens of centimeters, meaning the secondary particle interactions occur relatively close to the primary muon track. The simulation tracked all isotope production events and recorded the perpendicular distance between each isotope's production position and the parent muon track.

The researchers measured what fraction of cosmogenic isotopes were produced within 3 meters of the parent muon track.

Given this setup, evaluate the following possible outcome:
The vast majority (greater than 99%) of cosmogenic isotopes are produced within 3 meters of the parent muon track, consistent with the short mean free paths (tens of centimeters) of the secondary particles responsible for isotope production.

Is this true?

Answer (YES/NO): NO